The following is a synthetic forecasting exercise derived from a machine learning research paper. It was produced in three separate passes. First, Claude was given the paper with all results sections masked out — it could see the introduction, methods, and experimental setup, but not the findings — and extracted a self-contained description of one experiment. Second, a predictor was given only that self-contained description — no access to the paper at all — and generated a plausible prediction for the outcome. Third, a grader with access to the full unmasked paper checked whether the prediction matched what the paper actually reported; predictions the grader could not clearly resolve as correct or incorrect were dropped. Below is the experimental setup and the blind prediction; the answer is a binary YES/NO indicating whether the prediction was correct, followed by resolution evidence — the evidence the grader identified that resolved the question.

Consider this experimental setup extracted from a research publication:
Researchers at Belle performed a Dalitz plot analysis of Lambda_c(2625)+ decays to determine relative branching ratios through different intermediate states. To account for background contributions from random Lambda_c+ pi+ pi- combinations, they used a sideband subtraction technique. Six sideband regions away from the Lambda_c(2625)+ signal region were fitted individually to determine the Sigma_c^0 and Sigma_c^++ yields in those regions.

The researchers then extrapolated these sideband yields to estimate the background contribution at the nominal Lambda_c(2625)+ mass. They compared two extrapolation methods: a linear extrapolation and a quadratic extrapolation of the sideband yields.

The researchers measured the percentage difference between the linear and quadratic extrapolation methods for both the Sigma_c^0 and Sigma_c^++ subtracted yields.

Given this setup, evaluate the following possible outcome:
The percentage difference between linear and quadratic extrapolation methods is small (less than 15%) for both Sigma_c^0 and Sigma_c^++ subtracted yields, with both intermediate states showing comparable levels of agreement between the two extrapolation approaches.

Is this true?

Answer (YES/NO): YES